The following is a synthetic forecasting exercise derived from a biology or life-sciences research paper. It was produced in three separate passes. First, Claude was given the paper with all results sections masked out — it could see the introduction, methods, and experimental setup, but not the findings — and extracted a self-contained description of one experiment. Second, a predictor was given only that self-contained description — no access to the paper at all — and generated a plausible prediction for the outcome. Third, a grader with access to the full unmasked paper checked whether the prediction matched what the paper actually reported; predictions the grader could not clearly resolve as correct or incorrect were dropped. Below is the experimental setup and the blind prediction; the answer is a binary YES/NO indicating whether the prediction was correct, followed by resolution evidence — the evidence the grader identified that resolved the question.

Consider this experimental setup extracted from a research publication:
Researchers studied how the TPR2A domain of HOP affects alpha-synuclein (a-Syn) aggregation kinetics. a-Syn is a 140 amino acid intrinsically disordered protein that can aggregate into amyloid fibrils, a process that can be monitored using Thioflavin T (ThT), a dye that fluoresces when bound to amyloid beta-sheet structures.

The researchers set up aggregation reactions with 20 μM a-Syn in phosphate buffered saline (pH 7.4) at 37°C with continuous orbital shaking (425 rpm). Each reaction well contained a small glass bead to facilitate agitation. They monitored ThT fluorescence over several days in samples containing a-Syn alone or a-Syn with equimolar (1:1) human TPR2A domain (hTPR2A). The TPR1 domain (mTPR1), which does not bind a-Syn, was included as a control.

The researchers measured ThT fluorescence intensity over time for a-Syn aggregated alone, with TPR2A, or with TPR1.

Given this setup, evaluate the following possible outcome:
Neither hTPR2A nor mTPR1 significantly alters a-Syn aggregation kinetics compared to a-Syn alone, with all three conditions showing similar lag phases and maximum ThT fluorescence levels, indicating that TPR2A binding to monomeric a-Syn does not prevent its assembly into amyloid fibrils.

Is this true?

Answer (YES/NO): NO